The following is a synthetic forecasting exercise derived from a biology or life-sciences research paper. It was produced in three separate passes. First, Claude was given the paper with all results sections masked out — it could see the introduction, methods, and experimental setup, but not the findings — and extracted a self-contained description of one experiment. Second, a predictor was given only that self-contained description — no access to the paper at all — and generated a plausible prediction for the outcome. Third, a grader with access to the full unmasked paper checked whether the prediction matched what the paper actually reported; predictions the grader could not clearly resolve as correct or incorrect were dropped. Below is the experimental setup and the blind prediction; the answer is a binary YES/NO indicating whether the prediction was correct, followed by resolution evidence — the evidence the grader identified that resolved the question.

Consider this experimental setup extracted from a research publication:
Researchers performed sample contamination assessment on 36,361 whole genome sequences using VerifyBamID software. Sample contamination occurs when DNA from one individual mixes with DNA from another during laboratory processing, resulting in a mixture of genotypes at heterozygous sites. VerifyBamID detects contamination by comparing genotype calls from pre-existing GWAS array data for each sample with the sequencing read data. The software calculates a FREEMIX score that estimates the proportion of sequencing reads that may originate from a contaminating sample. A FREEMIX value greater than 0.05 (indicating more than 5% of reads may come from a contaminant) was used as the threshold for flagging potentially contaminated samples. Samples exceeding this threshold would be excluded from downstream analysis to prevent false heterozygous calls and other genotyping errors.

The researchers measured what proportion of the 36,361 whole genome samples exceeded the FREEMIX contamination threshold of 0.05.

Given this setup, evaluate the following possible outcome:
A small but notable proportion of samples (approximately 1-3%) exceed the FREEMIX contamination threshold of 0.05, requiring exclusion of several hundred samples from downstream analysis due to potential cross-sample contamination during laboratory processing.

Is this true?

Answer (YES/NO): NO